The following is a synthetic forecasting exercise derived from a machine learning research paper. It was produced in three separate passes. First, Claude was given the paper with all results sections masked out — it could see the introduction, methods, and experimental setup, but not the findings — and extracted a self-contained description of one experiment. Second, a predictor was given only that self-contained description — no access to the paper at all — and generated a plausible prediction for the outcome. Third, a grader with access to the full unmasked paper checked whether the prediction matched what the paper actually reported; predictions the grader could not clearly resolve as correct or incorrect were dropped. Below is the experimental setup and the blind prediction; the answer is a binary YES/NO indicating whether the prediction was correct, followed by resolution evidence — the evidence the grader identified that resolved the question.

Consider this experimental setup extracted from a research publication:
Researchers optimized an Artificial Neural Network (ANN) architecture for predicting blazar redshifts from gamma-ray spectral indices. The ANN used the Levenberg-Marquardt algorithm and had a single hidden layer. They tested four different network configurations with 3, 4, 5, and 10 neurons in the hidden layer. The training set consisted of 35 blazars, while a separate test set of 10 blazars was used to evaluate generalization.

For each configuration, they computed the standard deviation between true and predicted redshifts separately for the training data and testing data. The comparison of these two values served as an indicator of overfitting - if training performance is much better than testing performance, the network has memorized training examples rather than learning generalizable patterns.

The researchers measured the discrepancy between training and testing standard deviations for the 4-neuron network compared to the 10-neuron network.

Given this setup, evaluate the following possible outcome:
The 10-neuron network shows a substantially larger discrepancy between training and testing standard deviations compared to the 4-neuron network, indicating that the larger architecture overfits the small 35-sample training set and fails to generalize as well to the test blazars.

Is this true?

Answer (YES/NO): YES